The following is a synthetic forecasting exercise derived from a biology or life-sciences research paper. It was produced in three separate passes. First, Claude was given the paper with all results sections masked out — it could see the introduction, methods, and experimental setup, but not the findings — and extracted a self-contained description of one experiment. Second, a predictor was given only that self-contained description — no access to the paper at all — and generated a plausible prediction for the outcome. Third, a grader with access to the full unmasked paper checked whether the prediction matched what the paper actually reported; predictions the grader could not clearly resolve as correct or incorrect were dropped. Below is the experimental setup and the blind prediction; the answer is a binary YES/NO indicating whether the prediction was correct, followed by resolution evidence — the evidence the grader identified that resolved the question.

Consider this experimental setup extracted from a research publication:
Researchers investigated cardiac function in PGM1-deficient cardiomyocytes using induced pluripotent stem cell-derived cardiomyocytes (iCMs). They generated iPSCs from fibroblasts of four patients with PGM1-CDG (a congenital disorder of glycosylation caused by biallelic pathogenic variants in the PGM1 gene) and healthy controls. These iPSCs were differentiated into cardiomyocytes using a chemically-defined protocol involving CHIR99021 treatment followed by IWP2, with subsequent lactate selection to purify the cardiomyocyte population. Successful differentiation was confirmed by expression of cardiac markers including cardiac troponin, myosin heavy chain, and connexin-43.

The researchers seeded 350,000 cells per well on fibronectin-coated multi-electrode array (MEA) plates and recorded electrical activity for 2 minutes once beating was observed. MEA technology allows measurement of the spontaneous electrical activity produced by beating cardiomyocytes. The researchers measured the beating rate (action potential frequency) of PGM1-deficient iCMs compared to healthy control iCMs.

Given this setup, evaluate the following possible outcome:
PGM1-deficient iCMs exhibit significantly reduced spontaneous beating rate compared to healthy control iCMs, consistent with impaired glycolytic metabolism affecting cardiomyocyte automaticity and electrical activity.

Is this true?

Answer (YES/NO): YES